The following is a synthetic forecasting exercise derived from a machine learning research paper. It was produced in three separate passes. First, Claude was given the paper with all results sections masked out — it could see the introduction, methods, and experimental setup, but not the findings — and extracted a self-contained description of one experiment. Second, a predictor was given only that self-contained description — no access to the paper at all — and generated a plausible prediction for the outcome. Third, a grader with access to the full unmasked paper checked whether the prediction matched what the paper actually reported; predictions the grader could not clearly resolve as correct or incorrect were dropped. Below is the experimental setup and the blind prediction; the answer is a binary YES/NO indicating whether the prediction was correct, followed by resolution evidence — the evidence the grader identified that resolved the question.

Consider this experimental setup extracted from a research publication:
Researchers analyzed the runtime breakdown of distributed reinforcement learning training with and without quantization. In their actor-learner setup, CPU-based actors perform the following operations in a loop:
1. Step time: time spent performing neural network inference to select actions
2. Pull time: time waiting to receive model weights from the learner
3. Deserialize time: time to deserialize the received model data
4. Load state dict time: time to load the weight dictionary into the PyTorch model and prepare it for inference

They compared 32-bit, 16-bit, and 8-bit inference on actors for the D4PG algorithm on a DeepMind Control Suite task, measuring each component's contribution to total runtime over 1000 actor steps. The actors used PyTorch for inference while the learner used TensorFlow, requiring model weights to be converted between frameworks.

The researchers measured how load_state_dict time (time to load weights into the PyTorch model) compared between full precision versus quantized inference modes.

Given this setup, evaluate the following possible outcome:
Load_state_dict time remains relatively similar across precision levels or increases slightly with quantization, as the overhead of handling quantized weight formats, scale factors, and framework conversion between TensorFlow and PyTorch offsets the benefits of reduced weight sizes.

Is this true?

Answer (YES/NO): NO